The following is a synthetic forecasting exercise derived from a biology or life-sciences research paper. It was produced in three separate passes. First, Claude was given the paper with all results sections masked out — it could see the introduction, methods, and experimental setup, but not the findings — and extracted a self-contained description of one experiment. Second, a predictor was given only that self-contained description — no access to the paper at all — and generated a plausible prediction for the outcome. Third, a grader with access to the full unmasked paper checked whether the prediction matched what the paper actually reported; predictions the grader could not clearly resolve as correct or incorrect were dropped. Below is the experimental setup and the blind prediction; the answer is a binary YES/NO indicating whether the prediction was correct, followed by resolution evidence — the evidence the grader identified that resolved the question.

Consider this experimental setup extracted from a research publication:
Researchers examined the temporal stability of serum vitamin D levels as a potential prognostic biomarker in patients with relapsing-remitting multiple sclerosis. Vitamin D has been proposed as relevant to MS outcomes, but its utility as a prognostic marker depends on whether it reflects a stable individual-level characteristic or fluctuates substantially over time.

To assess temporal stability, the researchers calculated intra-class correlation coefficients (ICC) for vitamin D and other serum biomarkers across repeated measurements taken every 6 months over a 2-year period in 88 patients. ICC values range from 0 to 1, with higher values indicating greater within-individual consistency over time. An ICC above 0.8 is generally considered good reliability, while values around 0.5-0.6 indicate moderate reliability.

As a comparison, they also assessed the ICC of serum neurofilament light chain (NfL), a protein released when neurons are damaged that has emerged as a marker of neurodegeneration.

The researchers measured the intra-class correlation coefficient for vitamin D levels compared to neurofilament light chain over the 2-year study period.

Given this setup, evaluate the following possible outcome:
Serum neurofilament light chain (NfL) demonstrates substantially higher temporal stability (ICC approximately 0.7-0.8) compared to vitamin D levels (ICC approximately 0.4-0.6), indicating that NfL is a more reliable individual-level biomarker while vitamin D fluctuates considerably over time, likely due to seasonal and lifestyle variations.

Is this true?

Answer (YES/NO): NO